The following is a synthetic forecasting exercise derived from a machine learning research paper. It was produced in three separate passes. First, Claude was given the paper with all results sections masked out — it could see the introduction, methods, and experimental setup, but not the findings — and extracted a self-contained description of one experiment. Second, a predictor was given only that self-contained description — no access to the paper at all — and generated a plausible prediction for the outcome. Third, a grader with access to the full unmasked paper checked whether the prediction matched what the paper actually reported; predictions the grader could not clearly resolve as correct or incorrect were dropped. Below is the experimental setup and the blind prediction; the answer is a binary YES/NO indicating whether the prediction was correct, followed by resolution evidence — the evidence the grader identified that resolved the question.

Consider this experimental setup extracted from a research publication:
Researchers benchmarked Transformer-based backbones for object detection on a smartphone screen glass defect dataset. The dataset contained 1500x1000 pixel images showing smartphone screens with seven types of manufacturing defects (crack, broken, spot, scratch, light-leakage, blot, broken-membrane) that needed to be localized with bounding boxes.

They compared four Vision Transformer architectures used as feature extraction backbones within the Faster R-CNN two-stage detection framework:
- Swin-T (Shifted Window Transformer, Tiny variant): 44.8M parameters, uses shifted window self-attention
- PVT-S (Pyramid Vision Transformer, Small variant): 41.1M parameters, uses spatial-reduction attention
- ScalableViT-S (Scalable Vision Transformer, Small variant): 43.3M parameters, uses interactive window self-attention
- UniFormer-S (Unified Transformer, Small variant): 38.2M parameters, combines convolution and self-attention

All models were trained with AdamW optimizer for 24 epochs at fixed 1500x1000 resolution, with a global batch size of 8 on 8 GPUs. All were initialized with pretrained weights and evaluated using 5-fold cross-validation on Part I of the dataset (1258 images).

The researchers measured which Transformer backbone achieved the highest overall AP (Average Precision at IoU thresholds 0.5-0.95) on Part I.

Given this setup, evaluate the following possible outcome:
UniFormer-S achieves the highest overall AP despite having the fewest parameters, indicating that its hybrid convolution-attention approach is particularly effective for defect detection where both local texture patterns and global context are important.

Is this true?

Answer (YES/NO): NO